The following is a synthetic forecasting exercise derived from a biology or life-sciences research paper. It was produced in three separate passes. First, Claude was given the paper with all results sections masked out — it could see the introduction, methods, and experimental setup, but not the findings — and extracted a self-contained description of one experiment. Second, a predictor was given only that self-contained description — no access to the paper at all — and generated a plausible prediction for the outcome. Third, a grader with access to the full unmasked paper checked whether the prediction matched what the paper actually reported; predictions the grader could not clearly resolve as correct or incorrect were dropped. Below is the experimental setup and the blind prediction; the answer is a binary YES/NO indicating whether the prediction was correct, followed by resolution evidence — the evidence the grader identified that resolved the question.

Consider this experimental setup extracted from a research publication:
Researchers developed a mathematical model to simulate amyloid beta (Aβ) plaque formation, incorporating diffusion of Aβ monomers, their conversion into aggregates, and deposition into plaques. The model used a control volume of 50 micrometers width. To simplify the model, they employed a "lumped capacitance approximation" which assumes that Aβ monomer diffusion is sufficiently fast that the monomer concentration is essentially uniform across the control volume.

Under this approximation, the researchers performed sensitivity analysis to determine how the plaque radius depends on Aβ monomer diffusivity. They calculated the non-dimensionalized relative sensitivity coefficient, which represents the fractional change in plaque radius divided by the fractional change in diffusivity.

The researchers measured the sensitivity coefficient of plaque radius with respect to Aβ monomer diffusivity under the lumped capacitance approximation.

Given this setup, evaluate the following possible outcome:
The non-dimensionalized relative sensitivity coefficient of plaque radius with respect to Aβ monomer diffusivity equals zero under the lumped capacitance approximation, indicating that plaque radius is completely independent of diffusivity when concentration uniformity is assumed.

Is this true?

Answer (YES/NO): YES